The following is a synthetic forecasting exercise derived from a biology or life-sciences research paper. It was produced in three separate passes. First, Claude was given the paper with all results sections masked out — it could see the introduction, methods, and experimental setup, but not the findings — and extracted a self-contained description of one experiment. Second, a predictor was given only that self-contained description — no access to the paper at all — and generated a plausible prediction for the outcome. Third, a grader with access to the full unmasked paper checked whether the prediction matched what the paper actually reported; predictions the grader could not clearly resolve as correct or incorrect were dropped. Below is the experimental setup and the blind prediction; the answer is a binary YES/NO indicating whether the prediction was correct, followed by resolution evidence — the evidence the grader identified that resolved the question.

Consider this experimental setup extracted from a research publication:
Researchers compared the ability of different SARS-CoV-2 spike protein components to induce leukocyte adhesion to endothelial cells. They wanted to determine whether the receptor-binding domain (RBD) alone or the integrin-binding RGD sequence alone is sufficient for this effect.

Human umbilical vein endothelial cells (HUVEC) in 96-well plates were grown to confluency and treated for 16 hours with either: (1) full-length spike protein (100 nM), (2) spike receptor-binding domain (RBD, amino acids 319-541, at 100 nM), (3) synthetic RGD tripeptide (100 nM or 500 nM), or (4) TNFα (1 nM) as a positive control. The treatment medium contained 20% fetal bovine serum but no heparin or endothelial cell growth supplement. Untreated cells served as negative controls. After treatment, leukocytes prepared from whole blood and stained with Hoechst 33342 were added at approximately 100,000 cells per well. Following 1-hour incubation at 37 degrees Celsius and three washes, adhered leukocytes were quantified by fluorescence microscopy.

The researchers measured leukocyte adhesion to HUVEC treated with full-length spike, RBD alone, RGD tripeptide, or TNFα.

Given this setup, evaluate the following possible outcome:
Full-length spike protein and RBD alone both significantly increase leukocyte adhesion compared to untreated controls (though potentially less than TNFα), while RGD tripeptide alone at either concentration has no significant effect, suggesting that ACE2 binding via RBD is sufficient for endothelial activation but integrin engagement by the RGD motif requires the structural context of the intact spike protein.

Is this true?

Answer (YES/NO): NO